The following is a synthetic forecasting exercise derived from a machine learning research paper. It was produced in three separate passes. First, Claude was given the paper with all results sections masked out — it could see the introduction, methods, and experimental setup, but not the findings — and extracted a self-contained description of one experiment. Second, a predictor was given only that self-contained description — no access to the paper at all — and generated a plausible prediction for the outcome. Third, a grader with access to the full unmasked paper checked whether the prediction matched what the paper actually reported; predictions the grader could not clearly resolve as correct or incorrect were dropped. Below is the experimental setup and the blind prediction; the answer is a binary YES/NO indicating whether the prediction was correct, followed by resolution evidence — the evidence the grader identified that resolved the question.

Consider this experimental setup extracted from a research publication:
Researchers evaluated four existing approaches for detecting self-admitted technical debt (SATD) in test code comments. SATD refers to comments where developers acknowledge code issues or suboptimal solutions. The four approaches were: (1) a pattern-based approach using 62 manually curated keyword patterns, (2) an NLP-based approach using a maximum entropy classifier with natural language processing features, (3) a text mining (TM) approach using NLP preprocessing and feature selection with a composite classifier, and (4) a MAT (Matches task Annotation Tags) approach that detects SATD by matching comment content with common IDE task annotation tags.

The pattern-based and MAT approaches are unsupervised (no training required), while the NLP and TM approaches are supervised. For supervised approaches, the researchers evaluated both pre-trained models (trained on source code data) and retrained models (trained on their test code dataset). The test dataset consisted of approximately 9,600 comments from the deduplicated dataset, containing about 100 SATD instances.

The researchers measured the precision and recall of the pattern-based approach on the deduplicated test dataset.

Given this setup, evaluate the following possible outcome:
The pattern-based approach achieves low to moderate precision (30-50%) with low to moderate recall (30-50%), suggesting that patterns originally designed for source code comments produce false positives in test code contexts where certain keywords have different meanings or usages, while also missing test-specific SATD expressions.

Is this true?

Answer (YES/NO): NO